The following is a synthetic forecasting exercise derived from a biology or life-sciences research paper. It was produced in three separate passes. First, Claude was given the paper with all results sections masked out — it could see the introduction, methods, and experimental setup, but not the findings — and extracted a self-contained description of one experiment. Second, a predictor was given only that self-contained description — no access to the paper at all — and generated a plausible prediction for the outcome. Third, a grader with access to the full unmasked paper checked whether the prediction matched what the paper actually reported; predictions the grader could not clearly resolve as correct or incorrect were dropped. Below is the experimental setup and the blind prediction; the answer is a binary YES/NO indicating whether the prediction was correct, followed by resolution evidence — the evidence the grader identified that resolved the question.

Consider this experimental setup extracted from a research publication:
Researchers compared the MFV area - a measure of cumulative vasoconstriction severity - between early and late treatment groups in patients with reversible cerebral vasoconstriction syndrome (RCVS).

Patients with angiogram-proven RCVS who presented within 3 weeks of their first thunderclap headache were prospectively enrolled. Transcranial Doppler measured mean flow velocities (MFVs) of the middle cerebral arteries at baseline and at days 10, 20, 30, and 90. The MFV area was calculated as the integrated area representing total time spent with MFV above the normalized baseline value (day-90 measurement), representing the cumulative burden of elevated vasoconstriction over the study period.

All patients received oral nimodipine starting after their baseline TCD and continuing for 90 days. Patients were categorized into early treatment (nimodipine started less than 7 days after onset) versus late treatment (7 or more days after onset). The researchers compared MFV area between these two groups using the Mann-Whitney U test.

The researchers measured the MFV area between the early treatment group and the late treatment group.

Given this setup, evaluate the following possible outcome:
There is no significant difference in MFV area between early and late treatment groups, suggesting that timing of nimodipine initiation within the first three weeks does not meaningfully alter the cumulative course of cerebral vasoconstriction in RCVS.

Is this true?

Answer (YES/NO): NO